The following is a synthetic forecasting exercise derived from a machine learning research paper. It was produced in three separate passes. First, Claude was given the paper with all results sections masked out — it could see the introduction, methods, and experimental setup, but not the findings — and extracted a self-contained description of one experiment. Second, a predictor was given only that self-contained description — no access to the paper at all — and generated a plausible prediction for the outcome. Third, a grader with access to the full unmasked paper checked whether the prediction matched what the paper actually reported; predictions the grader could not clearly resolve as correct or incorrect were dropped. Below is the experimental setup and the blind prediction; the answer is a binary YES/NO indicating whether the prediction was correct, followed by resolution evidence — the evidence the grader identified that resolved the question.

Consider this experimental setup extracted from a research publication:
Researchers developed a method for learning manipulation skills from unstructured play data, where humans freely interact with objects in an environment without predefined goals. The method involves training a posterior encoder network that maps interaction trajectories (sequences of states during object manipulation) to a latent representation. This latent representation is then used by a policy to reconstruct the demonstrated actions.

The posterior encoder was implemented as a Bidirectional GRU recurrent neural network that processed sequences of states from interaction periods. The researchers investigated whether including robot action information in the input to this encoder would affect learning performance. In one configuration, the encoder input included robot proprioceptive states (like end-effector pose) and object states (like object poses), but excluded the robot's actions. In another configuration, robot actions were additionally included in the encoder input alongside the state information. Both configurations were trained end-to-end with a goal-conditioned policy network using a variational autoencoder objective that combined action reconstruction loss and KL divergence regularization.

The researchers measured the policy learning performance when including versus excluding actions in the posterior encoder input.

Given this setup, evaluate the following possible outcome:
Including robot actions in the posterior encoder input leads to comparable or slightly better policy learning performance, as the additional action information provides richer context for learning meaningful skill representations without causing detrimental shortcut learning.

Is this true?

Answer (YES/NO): NO